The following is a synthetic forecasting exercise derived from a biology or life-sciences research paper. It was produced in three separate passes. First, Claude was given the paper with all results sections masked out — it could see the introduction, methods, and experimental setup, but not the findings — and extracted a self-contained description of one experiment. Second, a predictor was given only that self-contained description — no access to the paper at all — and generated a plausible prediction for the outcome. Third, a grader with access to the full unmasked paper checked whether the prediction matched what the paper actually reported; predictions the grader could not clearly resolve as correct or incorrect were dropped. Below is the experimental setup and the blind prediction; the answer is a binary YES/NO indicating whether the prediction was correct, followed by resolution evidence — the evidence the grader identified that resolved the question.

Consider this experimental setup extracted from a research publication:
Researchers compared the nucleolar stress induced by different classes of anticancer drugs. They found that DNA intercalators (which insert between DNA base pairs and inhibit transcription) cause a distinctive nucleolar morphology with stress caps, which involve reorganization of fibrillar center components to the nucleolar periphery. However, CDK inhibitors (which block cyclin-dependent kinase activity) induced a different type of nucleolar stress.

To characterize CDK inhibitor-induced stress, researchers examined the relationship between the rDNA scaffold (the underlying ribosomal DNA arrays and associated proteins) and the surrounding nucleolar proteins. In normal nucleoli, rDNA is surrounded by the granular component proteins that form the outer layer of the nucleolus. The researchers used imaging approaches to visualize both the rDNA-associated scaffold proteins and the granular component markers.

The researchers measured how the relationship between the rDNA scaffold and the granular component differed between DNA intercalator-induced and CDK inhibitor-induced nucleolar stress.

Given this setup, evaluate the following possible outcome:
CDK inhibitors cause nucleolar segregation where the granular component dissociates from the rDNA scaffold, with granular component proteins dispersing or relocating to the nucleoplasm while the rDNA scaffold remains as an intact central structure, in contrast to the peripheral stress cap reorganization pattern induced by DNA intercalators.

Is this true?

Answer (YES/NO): NO